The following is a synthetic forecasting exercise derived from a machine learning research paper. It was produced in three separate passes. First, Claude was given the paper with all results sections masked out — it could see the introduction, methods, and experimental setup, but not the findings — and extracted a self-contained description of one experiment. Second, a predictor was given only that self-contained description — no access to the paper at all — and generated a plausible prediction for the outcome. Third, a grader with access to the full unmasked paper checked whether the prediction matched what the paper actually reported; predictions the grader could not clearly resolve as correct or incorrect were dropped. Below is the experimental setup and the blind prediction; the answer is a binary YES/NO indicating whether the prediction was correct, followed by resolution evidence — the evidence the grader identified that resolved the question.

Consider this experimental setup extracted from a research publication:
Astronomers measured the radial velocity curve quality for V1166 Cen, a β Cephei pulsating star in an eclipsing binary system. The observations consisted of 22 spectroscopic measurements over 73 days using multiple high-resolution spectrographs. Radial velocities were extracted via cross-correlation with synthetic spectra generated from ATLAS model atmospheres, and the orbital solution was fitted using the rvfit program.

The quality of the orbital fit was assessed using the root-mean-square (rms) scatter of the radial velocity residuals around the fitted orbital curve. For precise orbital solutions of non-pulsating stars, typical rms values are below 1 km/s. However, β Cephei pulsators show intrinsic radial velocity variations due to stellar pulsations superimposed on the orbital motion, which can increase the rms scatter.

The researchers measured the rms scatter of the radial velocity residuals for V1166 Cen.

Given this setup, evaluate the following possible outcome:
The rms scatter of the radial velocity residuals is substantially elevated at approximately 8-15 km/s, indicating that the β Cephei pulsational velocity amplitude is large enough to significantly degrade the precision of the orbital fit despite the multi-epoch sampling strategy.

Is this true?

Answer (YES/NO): NO